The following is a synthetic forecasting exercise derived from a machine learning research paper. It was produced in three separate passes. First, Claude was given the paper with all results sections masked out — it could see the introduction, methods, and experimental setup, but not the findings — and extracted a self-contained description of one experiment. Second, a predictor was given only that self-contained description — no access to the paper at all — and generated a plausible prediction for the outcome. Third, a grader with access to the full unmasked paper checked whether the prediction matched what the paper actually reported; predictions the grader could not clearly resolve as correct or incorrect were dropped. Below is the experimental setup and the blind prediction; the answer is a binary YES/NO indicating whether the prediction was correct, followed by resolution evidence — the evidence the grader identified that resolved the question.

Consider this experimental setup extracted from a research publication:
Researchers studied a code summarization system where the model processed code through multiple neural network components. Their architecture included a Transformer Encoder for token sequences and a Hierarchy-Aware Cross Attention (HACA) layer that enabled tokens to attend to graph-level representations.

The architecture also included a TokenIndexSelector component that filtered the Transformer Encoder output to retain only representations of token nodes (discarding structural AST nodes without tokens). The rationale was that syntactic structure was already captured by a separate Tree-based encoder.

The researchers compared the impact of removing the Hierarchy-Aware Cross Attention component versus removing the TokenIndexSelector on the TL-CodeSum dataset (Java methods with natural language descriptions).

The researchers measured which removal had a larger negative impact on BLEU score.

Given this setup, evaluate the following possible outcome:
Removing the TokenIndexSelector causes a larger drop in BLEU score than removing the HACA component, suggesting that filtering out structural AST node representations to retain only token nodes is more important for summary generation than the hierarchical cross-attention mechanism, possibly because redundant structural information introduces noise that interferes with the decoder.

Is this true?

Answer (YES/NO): YES